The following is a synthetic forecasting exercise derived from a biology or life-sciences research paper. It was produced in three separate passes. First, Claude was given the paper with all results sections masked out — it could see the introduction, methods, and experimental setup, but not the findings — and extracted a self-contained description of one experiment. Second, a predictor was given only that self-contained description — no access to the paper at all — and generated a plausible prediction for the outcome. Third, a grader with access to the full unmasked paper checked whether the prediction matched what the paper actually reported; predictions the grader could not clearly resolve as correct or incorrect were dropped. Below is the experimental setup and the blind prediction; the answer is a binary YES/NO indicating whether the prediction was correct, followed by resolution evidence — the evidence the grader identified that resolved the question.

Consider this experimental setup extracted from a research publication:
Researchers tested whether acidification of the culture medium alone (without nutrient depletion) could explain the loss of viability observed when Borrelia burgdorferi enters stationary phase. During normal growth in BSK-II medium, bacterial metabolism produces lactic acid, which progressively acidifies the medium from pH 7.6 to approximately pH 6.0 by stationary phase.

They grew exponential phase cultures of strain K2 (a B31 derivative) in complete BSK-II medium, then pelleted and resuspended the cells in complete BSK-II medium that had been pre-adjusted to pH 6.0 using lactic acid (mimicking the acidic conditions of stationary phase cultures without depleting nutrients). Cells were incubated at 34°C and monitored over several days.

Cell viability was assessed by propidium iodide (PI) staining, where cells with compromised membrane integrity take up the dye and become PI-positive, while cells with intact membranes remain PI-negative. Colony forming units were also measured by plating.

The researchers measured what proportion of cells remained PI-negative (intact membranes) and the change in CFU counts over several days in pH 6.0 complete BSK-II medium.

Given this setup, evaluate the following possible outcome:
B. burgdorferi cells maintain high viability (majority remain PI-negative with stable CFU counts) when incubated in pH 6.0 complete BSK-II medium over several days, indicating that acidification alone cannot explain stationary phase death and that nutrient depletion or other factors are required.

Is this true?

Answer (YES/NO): NO